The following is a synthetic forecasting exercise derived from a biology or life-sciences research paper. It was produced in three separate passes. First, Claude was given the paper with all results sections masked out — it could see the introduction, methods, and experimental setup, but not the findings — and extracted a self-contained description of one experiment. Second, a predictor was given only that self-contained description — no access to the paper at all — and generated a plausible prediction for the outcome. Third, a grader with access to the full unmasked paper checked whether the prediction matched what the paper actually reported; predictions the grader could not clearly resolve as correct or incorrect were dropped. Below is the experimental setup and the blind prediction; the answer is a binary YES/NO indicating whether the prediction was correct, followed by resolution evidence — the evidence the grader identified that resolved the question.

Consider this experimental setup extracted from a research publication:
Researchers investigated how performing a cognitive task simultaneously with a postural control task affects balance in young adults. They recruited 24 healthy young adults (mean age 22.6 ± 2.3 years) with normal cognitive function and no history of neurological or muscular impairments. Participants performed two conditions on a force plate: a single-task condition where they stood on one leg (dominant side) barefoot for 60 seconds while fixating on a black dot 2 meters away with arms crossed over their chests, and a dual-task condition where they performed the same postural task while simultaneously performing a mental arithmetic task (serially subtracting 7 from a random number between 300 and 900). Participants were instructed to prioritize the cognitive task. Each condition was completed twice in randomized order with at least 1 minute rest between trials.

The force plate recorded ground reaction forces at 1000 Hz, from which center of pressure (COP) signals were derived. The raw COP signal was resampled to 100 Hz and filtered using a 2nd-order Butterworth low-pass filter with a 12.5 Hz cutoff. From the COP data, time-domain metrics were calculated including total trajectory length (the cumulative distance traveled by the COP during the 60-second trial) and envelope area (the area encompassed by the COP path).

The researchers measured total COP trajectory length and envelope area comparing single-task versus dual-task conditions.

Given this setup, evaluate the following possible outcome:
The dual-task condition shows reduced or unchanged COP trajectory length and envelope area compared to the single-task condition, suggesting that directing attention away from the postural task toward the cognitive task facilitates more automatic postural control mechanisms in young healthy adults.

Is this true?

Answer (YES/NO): NO